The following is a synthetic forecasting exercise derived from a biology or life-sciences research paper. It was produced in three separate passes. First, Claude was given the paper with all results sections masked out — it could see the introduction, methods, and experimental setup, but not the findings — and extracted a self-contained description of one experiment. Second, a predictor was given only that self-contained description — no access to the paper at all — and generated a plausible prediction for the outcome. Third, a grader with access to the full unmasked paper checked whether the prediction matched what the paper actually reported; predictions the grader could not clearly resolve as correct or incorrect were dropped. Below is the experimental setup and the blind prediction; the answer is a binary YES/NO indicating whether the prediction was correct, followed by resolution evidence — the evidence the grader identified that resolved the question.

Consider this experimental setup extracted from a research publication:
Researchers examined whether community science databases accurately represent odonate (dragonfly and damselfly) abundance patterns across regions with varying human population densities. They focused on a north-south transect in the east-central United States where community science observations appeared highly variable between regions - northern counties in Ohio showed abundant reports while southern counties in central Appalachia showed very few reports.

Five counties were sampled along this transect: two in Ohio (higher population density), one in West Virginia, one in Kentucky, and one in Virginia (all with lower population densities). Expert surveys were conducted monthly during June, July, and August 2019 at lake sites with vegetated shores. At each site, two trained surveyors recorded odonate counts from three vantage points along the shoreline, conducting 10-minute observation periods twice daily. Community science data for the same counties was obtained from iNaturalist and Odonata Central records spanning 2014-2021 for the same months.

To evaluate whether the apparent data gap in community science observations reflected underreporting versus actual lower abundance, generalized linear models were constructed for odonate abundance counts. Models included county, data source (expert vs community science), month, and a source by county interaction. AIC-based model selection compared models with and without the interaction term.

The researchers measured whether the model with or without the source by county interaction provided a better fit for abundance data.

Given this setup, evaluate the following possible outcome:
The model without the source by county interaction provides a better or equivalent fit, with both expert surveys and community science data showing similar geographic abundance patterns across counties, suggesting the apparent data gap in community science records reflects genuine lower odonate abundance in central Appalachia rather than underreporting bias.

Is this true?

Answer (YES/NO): NO